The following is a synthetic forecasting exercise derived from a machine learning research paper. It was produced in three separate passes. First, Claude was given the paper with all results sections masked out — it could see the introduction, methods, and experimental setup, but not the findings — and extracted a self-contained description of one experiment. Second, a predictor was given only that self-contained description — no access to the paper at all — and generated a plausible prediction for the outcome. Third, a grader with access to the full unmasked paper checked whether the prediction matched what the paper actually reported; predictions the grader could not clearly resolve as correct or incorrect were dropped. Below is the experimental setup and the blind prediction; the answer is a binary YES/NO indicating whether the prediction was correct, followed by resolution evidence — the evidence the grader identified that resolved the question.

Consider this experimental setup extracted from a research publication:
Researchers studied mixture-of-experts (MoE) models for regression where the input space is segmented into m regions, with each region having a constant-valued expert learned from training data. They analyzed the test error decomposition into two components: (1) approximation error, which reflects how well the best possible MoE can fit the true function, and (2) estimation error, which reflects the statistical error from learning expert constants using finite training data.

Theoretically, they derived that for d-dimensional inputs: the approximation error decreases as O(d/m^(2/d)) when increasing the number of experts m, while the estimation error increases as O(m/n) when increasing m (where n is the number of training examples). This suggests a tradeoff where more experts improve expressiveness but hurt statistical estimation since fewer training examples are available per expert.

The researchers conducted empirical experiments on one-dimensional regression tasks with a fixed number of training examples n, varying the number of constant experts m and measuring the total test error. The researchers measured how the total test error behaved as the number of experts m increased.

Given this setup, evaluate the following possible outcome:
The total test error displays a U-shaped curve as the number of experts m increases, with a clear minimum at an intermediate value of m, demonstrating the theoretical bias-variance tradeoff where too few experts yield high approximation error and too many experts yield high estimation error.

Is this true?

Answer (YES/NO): YES